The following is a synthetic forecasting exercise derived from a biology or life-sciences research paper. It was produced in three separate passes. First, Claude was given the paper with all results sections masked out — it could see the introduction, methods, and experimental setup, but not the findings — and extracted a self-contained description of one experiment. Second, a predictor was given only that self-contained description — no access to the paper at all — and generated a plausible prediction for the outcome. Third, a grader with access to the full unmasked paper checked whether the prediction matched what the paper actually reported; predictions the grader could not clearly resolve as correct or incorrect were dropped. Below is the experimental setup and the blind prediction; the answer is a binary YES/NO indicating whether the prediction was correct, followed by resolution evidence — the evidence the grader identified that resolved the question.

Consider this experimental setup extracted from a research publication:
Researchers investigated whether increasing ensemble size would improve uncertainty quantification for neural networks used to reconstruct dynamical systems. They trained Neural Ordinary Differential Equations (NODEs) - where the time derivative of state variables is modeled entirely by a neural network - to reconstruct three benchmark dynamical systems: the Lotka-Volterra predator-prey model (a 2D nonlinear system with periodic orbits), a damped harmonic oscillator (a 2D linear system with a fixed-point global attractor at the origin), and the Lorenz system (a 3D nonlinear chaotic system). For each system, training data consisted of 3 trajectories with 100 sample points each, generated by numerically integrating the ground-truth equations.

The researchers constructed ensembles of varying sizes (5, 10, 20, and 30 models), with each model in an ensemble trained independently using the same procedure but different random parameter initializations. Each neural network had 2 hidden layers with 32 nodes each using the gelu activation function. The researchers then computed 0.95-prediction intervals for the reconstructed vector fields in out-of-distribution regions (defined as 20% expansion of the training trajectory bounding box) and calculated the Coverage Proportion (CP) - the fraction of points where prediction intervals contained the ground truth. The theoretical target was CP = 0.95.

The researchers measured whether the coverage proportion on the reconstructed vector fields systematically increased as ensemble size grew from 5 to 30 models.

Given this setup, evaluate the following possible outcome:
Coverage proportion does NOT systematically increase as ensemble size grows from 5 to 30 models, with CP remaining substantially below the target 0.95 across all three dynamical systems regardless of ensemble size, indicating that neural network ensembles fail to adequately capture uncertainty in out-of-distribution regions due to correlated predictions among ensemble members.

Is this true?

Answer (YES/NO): NO